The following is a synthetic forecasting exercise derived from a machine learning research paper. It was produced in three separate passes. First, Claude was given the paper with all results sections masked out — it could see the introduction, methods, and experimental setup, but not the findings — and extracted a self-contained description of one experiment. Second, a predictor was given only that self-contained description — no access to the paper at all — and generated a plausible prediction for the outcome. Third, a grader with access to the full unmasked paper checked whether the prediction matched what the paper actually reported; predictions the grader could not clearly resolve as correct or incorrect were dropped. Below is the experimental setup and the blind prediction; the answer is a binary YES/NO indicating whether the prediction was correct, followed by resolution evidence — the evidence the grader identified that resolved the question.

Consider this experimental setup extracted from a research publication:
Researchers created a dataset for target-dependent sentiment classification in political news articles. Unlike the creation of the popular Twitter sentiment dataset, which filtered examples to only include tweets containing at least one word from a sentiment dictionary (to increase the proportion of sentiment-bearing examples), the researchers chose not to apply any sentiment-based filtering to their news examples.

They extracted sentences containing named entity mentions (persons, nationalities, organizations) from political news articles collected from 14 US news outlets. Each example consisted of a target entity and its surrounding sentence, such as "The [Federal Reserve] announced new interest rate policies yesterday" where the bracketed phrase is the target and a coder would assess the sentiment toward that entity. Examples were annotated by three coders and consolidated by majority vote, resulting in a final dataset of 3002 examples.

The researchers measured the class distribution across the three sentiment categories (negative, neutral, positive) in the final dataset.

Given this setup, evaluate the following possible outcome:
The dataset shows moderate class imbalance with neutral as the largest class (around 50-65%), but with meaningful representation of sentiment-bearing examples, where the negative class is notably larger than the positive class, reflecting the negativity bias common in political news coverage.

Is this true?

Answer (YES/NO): NO